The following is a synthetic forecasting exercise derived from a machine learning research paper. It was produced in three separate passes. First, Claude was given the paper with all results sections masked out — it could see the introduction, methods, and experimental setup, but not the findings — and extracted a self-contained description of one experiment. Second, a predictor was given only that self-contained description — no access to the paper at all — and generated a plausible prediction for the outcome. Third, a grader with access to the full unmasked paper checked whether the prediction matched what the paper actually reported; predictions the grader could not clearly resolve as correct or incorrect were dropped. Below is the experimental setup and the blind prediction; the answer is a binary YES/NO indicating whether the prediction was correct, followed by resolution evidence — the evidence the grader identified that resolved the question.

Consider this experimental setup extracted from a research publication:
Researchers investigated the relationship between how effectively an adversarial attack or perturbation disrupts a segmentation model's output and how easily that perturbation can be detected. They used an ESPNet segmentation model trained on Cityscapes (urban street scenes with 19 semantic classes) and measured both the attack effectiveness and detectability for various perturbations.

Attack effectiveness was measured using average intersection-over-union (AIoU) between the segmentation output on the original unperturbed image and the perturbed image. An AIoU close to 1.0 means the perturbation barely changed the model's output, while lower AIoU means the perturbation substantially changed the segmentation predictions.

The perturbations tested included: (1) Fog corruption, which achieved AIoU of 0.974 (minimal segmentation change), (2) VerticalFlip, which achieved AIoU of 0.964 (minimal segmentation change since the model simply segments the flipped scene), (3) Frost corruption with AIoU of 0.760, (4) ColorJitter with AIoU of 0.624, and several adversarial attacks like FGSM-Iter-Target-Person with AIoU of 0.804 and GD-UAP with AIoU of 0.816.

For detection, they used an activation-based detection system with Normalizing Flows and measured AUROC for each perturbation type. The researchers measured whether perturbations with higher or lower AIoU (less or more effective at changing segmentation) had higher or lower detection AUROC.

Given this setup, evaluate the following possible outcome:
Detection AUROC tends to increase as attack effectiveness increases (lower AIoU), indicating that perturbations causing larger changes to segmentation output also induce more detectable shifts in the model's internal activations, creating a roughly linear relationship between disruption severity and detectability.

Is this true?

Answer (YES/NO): NO